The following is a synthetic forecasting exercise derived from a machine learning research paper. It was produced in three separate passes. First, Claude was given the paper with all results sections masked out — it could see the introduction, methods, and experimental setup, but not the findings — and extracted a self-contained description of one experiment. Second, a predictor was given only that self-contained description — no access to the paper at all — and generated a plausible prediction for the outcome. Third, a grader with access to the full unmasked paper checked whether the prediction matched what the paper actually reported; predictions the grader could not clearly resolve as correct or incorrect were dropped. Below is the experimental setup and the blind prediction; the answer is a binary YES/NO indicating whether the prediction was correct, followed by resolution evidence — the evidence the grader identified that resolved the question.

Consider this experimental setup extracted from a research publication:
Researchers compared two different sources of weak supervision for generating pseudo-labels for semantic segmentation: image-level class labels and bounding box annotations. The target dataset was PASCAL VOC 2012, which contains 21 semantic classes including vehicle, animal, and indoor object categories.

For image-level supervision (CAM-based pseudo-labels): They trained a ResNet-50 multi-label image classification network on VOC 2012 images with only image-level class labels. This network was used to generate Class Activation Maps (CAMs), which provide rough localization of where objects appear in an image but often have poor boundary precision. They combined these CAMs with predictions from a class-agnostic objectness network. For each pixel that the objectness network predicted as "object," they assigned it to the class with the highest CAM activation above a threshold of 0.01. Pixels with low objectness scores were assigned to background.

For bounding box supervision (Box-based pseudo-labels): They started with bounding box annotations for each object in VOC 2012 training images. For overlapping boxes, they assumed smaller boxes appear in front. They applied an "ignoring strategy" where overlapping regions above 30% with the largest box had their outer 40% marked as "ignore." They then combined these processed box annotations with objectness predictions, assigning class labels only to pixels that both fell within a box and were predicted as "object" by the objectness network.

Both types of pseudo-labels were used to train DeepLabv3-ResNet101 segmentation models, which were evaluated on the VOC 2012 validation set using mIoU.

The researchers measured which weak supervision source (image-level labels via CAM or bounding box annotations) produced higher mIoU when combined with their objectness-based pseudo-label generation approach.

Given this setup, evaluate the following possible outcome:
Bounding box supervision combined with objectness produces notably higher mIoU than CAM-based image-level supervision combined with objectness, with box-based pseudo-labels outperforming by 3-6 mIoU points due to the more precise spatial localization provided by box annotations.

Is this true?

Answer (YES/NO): YES